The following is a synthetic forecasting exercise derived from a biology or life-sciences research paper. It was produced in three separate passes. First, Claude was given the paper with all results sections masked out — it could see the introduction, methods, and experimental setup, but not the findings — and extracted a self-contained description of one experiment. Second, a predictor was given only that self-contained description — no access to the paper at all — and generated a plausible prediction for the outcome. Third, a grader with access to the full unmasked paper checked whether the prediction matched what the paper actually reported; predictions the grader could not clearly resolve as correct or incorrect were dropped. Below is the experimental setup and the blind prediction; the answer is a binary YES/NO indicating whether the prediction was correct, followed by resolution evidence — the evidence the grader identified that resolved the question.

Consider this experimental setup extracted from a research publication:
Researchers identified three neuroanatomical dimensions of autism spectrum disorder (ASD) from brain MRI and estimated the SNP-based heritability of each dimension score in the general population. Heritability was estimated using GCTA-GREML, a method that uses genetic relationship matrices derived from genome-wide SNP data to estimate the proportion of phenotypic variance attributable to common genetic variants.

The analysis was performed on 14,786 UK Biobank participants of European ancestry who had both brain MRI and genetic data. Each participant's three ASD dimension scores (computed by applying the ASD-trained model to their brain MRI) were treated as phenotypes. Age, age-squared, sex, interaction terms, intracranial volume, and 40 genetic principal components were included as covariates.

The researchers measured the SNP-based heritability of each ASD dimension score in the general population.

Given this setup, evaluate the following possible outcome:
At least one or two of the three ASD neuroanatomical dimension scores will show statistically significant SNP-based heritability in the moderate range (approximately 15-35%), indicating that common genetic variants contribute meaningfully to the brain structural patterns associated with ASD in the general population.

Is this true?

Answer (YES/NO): NO